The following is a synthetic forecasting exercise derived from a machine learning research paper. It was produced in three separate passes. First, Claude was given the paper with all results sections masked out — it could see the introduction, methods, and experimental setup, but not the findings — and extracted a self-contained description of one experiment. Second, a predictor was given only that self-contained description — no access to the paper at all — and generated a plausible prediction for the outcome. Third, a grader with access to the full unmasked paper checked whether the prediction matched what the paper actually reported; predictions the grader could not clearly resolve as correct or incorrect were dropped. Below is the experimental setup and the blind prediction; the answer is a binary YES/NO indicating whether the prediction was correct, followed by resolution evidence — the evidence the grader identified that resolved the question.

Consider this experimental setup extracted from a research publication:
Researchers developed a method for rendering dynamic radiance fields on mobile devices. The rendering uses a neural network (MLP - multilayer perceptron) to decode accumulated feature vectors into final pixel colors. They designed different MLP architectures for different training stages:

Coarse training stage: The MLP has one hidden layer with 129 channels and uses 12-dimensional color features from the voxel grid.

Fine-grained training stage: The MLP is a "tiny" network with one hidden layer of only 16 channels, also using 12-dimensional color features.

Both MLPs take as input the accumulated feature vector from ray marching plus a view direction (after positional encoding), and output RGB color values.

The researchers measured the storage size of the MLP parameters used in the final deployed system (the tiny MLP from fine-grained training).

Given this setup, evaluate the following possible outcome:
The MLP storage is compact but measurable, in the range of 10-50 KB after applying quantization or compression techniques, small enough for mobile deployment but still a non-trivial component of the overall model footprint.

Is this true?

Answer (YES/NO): NO